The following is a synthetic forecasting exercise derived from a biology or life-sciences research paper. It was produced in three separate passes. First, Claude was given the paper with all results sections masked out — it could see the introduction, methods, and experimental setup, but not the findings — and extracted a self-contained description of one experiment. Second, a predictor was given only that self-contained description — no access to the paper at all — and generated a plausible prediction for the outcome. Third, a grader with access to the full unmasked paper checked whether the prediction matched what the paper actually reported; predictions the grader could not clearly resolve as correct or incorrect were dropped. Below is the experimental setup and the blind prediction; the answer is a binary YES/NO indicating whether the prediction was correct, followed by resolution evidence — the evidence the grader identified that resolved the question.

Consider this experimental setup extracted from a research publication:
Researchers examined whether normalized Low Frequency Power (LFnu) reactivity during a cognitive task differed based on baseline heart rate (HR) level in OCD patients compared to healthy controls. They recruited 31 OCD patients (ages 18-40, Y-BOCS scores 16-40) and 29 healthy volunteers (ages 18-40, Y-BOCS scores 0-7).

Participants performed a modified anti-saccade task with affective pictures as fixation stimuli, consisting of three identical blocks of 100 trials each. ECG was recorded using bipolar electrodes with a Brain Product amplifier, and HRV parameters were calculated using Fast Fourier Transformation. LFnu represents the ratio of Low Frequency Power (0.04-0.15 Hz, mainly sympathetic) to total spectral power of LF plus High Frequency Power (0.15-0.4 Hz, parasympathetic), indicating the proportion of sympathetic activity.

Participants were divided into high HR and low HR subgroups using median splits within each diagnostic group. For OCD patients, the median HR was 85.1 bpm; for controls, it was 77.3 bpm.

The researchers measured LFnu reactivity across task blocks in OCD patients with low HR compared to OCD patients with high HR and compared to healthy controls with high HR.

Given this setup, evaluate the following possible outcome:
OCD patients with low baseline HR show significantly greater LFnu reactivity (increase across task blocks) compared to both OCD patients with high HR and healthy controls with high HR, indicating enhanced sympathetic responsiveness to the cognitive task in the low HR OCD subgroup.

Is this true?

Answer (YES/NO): YES